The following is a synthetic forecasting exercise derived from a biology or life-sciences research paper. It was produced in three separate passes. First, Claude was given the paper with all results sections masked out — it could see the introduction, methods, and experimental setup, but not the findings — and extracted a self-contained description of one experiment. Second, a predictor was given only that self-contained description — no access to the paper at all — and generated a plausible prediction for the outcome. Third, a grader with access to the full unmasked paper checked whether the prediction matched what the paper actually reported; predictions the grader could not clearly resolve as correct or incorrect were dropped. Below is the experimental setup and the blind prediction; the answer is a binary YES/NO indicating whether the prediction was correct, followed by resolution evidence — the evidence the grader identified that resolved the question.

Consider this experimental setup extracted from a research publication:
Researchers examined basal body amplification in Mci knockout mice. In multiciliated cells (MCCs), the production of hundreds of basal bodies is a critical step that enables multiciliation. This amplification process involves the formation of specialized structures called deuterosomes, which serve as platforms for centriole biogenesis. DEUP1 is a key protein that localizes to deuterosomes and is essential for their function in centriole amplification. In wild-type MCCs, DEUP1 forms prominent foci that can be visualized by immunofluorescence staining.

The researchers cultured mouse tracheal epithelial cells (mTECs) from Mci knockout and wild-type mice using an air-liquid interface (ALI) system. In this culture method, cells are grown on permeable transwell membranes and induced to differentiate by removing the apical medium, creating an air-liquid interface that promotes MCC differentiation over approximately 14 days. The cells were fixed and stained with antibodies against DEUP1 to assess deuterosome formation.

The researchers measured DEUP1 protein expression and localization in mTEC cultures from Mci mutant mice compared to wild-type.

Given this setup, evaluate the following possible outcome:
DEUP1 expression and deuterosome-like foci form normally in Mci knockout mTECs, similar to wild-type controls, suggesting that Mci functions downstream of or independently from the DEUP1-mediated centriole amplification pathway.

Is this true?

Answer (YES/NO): NO